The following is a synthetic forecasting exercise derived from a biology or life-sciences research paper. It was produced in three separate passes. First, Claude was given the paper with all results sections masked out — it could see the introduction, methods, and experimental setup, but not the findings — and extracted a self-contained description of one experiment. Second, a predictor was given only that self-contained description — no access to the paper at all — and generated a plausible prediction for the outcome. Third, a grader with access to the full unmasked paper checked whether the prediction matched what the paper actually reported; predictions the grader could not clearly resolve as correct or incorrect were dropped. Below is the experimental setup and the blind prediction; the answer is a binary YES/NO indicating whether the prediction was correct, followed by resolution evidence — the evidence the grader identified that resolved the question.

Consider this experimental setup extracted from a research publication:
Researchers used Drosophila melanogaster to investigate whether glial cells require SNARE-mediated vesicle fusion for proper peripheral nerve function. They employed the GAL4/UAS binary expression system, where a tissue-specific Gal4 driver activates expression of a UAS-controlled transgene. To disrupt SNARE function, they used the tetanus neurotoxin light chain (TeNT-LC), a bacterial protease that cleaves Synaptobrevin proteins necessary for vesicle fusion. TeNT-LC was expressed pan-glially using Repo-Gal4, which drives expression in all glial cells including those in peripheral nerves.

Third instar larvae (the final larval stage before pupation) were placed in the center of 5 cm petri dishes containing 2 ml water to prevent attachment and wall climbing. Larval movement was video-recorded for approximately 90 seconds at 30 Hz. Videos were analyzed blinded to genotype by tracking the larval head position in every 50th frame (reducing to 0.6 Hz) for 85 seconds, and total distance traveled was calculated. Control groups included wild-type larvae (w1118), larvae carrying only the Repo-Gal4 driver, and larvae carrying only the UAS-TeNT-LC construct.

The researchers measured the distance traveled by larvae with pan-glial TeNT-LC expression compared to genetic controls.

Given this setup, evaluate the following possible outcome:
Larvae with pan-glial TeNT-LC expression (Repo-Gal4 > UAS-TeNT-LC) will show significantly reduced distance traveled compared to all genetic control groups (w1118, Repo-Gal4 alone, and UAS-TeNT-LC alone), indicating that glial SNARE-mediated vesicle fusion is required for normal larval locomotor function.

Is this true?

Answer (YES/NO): YES